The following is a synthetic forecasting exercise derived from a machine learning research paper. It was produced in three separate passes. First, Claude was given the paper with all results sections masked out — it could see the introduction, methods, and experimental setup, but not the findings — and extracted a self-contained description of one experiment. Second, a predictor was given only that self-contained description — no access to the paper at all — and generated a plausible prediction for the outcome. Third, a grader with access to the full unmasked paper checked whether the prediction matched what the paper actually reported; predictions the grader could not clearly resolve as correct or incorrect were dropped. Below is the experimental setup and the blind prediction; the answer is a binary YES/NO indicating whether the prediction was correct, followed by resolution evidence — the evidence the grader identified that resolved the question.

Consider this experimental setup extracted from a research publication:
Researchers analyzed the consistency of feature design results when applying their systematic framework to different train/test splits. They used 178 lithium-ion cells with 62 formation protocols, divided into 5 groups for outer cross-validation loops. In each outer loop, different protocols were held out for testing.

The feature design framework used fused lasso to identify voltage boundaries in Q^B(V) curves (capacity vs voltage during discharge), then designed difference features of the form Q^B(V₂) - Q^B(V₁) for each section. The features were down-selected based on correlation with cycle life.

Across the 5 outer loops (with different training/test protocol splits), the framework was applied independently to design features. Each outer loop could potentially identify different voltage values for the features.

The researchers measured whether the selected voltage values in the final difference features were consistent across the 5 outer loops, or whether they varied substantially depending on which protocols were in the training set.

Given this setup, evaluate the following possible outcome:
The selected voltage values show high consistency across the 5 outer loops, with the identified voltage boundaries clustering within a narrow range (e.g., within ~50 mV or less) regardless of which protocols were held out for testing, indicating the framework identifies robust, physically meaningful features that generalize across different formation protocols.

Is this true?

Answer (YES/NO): YES